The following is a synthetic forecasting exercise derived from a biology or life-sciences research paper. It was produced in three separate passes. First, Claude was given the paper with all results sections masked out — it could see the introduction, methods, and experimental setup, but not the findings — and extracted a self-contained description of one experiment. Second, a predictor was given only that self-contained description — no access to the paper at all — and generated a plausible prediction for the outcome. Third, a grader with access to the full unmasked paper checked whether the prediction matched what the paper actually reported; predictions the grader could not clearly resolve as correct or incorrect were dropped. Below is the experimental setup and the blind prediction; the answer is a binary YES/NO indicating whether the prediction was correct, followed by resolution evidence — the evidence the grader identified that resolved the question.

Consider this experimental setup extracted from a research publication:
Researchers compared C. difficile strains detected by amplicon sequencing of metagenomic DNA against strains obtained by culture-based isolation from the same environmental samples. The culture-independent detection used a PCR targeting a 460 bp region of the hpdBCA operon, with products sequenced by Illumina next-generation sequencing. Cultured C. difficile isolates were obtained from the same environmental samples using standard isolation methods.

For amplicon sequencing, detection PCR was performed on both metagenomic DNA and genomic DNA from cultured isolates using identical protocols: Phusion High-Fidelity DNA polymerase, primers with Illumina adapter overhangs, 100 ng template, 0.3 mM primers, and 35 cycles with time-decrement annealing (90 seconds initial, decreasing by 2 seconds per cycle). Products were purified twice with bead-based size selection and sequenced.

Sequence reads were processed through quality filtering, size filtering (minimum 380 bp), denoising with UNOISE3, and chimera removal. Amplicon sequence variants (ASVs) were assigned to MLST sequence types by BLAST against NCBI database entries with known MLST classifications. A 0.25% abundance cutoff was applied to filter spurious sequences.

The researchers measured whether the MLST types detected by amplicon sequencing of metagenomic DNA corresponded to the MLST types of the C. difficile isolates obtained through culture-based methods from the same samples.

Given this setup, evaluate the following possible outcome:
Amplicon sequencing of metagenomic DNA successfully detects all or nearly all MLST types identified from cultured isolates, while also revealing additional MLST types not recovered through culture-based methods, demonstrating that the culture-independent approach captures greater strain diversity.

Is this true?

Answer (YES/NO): NO